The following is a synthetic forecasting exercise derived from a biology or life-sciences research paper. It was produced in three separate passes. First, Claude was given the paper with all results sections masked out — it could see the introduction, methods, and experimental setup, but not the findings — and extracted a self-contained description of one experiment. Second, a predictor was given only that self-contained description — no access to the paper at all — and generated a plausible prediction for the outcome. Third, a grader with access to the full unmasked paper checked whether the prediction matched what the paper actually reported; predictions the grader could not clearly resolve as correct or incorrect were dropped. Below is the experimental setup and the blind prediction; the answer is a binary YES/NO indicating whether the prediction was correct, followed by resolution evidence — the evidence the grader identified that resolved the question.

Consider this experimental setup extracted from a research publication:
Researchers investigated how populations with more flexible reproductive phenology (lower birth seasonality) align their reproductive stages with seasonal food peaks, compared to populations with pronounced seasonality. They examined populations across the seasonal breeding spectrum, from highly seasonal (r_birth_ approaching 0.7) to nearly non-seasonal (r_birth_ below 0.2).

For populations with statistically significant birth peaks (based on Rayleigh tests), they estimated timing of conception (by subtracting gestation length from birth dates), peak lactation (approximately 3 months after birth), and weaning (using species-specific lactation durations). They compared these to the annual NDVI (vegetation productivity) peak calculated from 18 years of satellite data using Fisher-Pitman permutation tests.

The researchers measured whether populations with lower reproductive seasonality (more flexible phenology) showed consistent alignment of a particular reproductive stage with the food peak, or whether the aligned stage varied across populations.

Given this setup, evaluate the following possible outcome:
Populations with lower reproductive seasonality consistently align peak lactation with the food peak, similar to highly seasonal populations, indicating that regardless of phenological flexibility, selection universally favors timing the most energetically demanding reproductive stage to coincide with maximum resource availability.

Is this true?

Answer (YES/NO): NO